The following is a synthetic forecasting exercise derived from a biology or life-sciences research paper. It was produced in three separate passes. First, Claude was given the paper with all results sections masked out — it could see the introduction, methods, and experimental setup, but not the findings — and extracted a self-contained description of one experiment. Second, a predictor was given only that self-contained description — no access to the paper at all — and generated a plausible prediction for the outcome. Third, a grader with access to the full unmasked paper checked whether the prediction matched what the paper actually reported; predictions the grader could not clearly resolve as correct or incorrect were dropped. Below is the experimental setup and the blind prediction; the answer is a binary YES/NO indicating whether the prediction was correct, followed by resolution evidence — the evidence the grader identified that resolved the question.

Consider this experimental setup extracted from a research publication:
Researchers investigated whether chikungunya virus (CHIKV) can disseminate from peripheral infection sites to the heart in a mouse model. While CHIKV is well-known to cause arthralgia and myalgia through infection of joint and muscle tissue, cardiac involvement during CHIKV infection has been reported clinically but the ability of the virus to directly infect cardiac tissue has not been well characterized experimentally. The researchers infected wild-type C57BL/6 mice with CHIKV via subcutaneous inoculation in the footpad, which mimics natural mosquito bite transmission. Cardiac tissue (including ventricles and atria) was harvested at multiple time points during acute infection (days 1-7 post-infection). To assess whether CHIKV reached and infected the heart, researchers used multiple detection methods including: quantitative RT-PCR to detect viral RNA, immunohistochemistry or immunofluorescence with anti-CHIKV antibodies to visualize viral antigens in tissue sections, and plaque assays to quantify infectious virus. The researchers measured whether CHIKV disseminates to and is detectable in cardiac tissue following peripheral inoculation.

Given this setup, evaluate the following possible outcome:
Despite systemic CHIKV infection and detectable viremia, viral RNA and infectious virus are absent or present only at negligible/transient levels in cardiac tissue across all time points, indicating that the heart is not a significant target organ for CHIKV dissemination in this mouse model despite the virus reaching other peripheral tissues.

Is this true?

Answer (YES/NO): NO